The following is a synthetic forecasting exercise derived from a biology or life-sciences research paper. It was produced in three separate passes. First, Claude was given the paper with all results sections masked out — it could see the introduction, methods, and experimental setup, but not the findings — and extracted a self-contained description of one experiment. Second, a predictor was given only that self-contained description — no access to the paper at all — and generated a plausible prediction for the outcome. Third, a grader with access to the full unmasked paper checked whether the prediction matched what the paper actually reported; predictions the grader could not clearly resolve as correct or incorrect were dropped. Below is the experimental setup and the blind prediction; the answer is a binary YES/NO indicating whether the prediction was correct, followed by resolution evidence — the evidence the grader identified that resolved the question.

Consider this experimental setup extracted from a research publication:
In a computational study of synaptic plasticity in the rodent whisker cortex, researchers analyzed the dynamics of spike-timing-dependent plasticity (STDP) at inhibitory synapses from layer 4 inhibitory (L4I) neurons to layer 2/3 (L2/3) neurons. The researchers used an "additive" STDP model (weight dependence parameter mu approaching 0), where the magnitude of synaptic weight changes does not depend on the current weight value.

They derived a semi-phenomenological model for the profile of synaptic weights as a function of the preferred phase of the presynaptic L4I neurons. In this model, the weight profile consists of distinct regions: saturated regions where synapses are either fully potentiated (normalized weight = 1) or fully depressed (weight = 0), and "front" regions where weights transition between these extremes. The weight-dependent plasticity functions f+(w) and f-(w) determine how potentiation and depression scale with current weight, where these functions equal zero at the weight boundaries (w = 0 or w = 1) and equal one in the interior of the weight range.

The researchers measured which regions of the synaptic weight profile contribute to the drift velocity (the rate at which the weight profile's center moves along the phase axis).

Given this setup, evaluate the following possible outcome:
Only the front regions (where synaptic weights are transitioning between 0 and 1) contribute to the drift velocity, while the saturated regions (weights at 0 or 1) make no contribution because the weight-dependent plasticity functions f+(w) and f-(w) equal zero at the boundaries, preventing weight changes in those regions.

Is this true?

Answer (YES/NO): YES